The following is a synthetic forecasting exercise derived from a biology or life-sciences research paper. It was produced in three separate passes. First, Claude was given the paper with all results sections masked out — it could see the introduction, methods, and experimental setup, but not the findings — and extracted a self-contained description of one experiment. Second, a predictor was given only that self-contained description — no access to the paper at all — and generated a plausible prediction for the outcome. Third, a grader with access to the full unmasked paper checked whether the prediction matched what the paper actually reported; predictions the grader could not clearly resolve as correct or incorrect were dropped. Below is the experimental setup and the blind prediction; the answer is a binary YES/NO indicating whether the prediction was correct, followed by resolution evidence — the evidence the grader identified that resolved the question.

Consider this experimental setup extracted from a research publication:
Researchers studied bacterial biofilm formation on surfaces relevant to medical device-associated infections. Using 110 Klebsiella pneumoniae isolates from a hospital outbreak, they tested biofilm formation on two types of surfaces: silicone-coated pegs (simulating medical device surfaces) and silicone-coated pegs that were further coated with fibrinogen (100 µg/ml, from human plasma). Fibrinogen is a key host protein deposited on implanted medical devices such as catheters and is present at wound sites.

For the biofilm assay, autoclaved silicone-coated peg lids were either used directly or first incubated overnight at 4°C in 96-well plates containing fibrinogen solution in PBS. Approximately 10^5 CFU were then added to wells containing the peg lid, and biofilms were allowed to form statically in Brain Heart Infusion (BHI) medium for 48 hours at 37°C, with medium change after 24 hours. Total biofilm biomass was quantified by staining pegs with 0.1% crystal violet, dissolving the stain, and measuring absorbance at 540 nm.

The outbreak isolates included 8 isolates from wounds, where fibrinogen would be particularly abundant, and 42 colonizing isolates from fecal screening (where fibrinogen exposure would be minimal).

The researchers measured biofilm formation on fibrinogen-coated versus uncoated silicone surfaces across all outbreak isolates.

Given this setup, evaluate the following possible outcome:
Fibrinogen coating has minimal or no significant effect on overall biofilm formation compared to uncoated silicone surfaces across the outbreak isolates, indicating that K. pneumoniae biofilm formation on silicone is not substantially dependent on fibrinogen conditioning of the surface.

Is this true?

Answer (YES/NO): NO